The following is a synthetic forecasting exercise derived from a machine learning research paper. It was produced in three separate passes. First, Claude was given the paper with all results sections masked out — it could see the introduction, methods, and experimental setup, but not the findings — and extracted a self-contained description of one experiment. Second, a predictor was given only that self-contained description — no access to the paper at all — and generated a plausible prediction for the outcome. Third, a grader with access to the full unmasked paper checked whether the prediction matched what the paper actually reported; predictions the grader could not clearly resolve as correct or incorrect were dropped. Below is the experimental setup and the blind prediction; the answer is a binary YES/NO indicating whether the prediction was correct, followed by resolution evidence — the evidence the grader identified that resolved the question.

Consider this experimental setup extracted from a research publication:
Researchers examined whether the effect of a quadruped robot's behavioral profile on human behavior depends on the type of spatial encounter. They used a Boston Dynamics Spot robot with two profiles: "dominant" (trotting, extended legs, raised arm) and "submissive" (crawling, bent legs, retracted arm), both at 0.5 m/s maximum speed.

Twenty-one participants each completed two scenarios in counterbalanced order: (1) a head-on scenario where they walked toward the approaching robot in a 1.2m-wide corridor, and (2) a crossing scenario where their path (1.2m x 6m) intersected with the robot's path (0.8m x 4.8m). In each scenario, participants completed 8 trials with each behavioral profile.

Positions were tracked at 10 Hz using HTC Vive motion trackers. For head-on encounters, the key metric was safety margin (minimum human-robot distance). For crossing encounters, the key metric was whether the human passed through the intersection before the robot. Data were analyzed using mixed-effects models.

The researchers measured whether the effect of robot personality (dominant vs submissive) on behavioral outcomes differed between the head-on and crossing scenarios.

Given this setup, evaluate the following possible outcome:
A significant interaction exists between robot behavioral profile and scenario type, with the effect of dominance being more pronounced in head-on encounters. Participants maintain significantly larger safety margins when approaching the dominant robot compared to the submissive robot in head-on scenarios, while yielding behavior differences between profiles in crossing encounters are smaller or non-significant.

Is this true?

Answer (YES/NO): NO